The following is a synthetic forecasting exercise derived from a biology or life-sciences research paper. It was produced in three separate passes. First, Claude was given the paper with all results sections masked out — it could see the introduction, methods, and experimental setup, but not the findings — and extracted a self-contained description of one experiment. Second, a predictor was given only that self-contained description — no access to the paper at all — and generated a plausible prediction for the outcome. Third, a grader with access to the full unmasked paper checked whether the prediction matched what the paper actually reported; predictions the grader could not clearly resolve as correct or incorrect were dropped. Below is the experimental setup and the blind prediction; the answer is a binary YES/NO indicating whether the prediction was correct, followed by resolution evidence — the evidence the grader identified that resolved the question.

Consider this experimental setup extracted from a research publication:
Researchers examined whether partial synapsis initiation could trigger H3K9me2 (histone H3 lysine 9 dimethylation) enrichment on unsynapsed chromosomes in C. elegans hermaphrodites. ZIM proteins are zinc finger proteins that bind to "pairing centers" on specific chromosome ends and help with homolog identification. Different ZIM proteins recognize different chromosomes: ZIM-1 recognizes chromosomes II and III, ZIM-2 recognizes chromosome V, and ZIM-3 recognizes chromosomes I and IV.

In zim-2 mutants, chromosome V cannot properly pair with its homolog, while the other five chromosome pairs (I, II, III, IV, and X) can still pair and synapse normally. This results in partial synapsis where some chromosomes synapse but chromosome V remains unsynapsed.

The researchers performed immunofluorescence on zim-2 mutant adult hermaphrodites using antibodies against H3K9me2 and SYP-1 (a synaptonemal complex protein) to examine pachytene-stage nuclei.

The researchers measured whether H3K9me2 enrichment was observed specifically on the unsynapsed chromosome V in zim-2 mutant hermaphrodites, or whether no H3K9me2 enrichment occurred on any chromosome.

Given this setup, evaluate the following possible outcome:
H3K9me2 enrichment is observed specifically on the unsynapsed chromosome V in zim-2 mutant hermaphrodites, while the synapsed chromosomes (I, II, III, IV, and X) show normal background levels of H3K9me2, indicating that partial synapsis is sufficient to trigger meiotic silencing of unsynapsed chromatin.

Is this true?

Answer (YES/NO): YES